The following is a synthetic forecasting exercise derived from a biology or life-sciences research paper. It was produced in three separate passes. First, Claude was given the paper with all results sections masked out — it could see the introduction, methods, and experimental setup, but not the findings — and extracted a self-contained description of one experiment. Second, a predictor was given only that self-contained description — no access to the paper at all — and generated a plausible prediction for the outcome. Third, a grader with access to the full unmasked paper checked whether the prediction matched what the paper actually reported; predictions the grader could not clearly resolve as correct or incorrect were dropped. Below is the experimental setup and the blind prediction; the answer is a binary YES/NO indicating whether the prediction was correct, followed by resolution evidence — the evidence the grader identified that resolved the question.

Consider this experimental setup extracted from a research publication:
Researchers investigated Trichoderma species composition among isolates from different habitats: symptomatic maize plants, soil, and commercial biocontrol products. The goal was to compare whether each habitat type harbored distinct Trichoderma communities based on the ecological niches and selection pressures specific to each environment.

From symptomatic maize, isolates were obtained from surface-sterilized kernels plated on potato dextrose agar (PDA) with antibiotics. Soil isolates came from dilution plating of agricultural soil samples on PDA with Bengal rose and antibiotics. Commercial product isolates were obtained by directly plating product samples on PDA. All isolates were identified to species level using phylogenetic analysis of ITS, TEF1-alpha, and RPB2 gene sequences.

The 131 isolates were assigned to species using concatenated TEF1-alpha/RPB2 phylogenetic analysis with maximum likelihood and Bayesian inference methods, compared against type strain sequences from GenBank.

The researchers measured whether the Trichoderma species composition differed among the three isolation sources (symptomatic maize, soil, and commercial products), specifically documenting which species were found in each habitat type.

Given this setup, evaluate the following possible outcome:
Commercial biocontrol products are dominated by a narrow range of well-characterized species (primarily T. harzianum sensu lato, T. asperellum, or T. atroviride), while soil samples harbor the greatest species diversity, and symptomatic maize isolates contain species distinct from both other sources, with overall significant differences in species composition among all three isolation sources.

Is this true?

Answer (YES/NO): NO